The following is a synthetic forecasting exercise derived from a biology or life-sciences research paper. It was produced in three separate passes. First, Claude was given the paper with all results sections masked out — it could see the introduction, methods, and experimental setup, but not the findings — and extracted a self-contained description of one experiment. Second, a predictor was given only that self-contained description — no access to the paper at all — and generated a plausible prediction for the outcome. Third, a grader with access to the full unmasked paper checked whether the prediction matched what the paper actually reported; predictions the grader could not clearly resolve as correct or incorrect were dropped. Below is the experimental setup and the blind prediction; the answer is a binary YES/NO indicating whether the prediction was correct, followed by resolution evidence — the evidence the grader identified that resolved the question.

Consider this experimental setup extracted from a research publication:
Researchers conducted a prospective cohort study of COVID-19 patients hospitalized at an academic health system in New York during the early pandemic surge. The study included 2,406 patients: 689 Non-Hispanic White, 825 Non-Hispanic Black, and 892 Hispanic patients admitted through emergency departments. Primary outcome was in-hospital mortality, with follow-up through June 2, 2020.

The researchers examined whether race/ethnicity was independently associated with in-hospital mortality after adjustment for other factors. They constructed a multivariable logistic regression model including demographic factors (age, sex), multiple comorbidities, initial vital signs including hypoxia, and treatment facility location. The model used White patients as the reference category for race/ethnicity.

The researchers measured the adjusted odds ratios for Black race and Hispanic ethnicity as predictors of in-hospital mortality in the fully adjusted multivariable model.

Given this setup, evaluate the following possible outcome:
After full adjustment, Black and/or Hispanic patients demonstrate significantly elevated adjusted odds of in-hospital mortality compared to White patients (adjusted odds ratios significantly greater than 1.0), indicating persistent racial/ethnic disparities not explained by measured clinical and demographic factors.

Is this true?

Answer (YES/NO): NO